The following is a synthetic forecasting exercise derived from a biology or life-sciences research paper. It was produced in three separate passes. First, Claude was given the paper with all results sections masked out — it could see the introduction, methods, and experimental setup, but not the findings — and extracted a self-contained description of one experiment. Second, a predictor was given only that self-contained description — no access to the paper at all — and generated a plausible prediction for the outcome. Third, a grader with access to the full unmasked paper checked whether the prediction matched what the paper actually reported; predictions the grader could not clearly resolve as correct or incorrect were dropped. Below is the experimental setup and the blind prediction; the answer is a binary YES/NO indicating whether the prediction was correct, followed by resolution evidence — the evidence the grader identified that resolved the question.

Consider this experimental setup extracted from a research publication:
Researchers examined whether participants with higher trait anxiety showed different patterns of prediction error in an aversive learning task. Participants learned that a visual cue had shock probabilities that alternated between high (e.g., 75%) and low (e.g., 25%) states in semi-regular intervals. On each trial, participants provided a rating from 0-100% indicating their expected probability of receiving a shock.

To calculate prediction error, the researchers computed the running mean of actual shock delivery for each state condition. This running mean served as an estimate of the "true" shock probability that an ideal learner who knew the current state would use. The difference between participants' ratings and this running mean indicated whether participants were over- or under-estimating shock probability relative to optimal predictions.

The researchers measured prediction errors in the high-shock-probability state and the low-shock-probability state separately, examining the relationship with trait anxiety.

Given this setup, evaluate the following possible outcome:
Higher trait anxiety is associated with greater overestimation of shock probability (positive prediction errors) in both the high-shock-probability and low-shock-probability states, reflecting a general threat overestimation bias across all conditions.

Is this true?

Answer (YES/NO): NO